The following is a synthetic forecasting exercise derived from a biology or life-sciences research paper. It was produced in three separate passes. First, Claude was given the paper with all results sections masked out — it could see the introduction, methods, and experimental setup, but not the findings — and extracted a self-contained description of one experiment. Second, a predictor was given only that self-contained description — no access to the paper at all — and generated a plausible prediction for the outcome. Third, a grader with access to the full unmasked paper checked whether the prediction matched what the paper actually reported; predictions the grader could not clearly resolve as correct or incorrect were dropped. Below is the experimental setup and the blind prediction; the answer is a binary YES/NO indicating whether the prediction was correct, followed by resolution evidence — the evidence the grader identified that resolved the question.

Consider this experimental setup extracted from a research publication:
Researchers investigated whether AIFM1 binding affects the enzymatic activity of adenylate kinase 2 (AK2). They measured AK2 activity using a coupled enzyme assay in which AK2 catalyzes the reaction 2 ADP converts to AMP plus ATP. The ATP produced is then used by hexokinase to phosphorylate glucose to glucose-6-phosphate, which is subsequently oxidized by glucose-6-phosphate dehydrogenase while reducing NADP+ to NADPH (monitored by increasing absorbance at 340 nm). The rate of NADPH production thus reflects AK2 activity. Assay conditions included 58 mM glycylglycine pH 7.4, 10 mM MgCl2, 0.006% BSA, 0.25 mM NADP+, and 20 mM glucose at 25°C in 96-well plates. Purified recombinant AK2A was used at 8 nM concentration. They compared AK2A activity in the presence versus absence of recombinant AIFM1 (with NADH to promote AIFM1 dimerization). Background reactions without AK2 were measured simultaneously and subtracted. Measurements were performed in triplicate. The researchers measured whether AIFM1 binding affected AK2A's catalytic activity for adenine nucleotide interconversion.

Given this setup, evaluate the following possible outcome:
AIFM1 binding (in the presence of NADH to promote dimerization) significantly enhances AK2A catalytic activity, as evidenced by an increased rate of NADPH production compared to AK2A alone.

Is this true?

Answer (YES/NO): NO